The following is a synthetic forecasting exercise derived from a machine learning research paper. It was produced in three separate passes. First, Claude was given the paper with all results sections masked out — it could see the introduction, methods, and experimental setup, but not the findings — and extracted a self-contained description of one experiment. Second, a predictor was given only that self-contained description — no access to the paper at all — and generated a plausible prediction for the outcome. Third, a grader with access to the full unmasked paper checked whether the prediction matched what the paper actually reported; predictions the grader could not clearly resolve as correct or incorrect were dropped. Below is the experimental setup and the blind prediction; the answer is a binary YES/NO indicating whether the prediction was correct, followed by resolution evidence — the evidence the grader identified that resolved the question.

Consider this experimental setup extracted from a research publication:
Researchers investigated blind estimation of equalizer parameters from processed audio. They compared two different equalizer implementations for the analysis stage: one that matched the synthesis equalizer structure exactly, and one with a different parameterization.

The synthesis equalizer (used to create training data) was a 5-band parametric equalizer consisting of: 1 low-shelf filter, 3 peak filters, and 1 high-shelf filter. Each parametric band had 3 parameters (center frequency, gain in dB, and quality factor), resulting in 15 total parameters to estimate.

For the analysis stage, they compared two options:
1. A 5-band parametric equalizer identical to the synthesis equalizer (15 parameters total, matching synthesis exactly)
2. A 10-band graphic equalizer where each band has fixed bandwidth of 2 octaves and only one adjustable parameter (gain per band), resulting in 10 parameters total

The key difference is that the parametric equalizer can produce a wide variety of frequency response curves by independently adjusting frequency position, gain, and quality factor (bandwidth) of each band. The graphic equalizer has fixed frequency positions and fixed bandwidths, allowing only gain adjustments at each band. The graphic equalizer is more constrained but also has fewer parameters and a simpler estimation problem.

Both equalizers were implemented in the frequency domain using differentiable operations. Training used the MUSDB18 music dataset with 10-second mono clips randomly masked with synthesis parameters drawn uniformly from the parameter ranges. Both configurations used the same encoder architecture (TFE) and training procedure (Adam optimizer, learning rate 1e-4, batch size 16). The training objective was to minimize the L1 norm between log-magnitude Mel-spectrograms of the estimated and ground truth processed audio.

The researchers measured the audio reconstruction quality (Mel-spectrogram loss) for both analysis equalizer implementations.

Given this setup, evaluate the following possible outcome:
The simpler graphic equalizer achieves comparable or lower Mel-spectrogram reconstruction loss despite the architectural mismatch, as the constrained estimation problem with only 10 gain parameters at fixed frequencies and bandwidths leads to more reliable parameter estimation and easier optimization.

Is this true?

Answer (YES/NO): YES